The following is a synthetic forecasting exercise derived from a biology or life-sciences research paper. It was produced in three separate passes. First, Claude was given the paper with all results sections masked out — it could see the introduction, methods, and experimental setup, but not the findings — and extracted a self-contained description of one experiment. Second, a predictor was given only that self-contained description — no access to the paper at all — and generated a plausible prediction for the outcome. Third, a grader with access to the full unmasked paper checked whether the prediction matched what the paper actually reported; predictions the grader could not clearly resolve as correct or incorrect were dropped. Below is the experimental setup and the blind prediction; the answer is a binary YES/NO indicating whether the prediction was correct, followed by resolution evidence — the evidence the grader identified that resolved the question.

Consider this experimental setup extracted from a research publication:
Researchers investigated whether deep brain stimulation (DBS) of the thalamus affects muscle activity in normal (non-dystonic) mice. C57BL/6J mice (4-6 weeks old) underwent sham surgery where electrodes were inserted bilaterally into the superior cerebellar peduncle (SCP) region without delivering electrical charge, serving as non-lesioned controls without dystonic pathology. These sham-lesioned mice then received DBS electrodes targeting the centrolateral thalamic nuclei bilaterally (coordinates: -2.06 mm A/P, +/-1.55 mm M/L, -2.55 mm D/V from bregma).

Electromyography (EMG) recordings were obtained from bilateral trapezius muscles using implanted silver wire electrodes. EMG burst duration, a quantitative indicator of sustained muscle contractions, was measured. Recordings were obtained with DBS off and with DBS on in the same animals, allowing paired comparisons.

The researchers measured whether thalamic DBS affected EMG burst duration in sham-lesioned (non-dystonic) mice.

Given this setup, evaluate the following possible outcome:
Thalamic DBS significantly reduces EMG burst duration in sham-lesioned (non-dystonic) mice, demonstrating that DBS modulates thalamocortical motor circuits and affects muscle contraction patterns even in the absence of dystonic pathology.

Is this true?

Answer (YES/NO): NO